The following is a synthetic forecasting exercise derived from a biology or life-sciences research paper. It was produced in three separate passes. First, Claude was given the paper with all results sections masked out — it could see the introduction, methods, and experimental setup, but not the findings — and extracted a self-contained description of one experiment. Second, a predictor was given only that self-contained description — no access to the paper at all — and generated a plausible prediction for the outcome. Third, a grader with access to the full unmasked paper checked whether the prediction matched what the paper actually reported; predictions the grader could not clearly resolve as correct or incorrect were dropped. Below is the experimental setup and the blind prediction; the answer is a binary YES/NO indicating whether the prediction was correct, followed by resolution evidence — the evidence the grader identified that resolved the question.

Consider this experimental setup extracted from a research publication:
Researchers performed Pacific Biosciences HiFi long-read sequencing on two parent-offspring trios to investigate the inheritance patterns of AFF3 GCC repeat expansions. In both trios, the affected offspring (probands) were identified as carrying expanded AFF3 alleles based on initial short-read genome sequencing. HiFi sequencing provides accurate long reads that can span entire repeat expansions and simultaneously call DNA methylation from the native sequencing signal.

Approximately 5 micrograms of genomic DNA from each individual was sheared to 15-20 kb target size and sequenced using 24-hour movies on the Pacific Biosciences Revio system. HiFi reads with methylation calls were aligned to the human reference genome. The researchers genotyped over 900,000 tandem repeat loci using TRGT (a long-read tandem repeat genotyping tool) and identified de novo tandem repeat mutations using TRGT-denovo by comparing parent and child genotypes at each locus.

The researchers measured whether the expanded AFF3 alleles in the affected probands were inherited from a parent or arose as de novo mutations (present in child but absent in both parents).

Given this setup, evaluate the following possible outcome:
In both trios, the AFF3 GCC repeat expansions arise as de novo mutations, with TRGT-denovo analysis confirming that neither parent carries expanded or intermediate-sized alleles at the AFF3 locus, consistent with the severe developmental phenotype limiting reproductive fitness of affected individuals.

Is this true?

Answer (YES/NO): NO